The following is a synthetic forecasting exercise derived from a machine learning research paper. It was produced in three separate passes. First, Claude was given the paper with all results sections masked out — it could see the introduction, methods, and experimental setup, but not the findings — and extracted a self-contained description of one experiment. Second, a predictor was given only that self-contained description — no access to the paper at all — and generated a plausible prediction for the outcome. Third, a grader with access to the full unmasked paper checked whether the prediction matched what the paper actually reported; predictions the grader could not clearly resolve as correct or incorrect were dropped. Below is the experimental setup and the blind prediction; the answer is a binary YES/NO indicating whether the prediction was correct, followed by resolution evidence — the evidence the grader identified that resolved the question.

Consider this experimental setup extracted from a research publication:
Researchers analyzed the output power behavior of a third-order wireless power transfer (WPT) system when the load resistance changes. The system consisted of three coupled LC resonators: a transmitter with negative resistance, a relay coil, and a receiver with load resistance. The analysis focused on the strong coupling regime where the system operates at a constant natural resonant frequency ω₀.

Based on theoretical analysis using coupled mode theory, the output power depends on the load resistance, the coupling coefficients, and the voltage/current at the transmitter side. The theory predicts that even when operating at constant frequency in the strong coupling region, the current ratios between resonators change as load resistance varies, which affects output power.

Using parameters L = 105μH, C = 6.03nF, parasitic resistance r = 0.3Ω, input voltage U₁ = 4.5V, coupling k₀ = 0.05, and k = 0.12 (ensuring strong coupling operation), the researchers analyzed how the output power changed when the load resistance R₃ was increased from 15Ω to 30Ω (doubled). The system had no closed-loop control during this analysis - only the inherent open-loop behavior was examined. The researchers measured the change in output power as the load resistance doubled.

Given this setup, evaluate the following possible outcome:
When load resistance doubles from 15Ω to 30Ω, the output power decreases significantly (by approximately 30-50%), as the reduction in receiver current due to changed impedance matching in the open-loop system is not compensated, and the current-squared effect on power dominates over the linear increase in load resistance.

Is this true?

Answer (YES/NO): YES